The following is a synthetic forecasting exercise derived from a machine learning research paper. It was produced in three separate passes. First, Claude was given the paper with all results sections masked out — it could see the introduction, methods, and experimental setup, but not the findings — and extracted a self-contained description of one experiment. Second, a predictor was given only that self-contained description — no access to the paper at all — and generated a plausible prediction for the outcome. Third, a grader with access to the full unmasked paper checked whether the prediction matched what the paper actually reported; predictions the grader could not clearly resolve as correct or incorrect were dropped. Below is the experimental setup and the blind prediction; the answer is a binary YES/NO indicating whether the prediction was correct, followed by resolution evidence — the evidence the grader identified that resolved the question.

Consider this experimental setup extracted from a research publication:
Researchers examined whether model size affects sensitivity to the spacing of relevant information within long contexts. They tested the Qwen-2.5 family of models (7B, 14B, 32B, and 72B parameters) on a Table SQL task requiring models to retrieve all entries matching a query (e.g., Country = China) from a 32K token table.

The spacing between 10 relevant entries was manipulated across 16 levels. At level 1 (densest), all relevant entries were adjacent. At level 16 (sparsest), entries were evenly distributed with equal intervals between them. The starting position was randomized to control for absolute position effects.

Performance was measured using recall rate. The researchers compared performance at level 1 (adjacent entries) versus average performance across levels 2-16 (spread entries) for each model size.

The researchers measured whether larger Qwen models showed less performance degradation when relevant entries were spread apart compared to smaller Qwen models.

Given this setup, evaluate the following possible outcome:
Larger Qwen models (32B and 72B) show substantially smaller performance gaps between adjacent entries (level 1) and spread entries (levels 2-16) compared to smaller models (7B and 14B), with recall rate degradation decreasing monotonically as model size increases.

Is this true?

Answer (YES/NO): NO